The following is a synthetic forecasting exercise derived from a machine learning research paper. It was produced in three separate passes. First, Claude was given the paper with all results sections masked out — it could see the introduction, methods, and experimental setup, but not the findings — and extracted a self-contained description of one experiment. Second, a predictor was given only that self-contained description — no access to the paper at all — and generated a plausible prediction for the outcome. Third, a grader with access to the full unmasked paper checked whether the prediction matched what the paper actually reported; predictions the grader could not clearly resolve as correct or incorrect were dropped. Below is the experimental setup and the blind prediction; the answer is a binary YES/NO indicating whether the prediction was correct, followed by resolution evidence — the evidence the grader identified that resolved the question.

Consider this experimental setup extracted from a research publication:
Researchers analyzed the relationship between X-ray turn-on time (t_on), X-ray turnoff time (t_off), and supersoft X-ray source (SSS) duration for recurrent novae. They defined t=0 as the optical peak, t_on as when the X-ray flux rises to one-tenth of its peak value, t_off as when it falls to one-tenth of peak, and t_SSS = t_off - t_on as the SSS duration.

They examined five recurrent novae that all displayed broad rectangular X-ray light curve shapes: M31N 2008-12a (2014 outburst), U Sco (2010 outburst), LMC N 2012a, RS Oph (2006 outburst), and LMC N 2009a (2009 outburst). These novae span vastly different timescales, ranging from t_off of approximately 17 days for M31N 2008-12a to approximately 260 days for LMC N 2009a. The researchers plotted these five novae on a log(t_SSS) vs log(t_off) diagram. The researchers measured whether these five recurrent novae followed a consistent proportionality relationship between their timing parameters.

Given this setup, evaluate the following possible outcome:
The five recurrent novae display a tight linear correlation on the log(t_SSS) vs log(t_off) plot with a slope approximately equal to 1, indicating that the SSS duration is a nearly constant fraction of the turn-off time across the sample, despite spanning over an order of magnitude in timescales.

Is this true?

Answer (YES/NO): YES